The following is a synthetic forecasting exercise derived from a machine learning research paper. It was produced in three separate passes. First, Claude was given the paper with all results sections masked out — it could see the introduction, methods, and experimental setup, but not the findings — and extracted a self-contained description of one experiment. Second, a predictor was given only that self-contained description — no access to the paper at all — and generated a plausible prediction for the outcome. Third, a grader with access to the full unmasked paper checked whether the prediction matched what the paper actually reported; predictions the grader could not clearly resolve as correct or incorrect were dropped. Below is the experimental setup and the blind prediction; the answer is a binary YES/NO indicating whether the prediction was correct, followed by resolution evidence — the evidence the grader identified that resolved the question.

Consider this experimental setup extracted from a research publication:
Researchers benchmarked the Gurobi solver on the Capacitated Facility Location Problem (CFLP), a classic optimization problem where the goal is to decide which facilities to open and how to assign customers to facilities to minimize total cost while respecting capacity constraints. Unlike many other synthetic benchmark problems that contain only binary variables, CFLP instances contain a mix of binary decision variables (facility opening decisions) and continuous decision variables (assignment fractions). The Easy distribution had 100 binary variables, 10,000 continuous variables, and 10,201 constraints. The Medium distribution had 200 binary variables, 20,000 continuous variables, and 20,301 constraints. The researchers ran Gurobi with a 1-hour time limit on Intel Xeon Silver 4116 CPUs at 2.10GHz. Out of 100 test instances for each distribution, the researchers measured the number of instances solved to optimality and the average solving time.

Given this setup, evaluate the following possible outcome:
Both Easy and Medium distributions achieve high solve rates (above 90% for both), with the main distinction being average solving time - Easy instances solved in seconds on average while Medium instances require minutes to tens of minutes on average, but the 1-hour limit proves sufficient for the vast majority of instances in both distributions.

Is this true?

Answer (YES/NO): NO